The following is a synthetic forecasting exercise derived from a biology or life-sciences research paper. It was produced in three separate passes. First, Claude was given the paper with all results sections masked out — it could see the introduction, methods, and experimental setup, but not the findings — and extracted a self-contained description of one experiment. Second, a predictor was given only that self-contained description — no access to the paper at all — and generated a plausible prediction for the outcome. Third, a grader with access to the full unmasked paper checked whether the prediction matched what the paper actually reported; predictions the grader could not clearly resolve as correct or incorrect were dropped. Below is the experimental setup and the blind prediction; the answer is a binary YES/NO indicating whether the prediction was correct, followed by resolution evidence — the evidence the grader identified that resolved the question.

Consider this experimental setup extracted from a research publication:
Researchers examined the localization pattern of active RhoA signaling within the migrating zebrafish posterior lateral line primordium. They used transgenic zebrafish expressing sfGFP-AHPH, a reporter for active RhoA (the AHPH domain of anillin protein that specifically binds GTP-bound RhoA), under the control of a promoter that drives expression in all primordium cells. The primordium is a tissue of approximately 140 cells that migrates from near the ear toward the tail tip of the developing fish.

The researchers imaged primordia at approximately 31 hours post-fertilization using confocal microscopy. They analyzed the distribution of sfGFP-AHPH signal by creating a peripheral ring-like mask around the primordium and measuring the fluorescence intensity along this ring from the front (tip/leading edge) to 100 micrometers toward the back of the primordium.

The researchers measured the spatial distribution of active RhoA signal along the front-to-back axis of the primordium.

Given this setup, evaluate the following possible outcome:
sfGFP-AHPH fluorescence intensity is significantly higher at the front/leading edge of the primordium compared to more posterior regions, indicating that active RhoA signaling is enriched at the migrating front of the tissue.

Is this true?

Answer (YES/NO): NO